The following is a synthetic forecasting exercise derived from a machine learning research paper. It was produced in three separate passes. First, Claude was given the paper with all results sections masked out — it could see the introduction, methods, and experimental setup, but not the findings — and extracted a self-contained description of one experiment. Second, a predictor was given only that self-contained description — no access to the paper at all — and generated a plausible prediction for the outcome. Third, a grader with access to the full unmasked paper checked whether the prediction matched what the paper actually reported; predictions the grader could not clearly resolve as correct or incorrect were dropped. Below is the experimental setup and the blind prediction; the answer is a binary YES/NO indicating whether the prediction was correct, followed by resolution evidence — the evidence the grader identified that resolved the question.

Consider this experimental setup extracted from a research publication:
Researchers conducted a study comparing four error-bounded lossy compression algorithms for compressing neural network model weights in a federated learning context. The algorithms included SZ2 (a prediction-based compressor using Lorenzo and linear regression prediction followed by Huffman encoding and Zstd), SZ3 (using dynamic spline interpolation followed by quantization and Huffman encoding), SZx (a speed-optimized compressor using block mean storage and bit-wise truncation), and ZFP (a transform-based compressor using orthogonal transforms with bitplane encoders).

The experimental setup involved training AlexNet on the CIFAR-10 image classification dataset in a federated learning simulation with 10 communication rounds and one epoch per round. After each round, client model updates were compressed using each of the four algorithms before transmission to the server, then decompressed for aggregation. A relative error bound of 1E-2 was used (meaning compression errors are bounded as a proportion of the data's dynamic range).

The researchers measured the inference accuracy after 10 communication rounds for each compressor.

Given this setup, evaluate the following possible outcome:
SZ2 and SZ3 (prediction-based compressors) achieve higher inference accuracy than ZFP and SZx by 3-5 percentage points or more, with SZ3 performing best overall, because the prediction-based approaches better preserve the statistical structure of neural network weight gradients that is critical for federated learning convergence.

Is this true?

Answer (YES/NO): NO